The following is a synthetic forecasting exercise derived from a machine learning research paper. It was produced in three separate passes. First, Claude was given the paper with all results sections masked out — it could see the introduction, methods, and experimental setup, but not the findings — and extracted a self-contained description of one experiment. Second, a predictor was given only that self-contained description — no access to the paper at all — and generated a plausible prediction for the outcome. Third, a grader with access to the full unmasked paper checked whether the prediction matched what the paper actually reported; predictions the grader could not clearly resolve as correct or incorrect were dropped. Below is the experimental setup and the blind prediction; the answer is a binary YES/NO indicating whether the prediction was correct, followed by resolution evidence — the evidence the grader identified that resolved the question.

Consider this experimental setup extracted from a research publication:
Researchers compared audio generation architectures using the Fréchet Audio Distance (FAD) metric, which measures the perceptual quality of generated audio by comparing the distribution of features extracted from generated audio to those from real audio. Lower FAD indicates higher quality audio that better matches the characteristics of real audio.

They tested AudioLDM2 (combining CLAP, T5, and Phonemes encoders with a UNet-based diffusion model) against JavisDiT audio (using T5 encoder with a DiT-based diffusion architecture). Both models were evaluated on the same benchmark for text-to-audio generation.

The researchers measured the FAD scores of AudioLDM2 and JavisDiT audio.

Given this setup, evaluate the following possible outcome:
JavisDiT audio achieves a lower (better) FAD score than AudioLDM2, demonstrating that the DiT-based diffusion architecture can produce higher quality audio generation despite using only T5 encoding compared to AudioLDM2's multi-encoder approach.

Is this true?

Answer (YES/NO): NO